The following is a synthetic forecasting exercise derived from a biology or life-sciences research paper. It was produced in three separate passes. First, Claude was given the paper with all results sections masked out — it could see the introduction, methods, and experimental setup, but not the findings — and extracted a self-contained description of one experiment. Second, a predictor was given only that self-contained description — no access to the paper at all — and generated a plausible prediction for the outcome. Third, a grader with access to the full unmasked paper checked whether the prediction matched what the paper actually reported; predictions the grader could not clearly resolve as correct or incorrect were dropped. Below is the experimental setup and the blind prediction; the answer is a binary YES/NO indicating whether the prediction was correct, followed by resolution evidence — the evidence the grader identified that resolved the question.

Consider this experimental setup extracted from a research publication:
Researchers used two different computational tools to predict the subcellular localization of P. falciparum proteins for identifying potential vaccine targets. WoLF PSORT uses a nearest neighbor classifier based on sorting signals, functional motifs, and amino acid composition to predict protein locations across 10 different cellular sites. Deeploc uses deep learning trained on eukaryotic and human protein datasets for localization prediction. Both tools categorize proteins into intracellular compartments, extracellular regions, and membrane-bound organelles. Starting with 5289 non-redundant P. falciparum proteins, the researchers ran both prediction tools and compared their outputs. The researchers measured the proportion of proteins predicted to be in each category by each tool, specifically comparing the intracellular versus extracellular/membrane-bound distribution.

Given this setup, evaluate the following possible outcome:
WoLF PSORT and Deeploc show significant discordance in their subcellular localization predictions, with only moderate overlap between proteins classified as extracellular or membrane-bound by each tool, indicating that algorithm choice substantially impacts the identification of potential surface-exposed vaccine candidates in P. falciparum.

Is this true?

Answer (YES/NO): YES